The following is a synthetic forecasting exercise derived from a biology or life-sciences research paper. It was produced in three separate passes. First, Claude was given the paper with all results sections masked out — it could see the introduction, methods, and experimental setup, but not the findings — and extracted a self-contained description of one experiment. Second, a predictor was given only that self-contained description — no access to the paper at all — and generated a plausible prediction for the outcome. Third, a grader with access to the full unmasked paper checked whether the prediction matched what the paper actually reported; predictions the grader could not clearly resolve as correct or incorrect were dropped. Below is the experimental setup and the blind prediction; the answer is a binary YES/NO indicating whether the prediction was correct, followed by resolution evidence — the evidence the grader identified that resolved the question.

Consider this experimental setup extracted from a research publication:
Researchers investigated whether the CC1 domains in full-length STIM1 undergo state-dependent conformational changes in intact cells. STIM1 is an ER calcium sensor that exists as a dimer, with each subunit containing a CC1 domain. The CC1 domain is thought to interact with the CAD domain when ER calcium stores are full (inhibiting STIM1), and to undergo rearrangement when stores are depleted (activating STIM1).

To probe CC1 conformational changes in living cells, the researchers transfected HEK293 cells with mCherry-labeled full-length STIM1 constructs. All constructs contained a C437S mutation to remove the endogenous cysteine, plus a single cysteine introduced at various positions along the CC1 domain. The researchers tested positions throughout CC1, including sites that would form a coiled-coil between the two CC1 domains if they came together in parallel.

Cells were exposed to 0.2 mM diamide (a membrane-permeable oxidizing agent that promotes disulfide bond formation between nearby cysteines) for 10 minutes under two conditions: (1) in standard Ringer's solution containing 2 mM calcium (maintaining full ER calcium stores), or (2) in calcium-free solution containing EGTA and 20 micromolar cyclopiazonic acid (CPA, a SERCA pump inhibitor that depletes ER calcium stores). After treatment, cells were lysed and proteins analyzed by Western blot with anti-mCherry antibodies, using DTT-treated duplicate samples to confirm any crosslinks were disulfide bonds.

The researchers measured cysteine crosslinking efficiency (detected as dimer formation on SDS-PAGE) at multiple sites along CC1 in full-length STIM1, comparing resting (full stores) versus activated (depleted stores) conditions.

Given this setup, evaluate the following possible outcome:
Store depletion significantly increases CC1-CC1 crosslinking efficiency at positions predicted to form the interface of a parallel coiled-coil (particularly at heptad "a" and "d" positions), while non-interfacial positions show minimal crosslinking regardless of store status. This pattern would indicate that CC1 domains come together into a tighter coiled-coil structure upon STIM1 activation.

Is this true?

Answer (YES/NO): NO